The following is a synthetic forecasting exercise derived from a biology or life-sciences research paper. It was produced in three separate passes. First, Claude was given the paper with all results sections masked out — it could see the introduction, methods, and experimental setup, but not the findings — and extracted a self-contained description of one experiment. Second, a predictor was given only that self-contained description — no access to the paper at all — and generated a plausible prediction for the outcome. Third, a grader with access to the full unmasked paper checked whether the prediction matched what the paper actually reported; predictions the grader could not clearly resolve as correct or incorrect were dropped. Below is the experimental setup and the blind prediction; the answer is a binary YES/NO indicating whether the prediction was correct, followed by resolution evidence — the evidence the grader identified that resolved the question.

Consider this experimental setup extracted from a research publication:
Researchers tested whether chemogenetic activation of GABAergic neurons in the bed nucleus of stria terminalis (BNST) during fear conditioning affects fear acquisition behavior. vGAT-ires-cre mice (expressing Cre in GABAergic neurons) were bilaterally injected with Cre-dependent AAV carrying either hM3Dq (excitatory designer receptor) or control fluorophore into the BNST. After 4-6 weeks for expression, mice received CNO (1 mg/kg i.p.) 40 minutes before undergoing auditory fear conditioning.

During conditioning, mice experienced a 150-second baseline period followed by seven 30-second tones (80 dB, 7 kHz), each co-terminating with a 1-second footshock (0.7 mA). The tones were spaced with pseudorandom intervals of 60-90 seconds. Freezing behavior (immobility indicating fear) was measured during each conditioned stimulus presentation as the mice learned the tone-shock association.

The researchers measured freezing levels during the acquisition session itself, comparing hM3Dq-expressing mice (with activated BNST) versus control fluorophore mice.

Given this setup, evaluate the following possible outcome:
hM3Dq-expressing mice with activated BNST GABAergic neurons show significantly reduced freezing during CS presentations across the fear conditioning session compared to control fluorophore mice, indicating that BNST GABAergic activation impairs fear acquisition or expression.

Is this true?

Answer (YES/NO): NO